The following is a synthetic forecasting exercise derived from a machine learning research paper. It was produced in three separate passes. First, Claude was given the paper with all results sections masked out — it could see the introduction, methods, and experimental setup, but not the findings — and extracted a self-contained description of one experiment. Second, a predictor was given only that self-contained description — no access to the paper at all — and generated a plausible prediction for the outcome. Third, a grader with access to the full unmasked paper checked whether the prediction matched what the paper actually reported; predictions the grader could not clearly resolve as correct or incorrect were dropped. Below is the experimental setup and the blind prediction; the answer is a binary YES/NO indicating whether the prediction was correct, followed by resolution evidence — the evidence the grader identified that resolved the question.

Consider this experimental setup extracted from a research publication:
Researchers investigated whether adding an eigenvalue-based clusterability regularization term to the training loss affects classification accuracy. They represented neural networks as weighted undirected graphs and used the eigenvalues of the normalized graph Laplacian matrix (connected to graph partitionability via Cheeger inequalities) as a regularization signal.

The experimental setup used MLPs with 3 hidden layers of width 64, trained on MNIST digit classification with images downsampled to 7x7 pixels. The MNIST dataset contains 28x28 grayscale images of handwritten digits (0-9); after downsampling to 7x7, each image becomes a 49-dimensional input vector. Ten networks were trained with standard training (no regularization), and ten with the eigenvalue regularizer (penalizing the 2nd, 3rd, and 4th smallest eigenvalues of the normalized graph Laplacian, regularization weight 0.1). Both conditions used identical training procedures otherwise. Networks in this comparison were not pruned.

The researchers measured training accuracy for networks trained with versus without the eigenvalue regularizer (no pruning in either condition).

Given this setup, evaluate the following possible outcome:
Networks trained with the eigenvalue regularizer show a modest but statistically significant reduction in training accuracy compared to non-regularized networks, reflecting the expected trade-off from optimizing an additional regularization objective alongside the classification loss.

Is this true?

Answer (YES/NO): NO